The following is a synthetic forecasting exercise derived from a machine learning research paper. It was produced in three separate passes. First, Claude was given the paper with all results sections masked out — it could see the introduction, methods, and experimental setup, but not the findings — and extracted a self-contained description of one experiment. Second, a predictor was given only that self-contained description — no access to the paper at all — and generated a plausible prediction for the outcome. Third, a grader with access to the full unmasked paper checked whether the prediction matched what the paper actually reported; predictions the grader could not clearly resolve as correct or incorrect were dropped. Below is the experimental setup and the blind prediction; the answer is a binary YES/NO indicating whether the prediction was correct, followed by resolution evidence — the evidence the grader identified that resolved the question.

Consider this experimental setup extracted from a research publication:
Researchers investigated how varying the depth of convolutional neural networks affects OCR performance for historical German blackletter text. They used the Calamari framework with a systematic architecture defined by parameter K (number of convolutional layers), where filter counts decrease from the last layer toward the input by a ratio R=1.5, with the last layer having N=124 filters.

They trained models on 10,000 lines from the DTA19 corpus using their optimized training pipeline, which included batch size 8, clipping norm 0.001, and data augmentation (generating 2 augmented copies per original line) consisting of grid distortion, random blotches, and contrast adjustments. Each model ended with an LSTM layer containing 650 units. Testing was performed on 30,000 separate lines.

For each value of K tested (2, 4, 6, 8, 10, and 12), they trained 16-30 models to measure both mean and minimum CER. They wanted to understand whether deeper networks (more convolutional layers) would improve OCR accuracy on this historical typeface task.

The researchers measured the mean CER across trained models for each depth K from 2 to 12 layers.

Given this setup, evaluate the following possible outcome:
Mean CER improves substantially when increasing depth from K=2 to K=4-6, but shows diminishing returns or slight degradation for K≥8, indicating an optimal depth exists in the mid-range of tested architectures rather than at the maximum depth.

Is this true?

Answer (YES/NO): NO